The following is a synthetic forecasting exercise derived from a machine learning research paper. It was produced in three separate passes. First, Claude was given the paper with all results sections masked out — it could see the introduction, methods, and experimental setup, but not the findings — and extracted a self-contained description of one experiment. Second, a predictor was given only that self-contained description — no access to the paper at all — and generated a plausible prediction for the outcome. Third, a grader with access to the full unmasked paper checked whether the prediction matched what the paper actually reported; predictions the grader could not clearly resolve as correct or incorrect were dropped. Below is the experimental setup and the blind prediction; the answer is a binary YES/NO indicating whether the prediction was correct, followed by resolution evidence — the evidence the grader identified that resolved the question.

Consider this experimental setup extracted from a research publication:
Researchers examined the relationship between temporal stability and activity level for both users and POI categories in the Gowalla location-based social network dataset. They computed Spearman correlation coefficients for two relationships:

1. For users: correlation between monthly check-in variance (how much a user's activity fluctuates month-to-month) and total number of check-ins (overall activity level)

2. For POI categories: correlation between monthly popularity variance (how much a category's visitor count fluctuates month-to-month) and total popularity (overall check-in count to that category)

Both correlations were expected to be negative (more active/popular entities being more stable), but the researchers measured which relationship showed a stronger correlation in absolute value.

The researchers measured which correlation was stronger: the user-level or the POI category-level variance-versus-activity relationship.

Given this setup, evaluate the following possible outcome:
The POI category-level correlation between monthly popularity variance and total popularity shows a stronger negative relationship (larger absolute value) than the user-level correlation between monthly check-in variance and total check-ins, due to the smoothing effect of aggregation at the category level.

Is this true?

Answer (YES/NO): YES